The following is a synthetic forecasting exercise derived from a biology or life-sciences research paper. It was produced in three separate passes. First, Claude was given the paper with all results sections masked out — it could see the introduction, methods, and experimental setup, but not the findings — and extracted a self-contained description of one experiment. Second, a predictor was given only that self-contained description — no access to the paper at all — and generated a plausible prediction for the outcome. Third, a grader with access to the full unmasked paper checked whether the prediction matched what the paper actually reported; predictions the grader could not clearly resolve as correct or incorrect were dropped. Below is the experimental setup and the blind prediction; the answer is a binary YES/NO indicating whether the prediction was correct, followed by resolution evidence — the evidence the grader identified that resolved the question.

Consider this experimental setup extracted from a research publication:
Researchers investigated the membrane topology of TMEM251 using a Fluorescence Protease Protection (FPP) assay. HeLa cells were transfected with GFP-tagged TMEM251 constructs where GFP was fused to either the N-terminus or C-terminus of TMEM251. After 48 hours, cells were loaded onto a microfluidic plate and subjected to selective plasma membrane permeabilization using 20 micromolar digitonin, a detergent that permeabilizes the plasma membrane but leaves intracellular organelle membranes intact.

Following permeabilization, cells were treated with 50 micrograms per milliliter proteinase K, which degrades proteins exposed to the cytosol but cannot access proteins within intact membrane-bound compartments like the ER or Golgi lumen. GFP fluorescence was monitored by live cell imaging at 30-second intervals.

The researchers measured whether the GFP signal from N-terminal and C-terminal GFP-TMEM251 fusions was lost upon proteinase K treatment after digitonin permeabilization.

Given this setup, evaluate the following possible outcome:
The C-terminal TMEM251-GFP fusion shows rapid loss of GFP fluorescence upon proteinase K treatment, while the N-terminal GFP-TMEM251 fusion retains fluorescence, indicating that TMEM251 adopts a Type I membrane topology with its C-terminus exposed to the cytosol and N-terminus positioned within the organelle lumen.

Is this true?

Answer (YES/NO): NO